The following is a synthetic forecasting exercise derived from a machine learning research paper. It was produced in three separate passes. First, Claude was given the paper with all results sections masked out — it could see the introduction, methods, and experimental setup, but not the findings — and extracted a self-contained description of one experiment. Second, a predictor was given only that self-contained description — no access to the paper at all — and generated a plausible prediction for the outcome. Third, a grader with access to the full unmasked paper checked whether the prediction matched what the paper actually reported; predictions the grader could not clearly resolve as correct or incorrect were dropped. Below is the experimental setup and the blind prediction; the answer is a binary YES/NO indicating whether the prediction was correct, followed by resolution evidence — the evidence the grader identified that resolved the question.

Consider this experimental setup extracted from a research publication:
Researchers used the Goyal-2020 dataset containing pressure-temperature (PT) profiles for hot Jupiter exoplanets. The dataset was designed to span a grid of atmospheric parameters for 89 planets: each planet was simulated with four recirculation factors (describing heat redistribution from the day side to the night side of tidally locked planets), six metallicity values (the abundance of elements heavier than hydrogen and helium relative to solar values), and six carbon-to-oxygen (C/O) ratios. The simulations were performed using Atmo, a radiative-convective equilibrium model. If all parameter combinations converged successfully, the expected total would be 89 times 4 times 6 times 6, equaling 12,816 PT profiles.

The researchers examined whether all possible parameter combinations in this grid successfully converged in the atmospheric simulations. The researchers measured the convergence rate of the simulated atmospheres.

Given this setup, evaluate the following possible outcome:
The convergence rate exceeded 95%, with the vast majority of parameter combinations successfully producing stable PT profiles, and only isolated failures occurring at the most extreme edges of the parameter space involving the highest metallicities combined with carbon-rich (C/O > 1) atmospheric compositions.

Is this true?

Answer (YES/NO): NO